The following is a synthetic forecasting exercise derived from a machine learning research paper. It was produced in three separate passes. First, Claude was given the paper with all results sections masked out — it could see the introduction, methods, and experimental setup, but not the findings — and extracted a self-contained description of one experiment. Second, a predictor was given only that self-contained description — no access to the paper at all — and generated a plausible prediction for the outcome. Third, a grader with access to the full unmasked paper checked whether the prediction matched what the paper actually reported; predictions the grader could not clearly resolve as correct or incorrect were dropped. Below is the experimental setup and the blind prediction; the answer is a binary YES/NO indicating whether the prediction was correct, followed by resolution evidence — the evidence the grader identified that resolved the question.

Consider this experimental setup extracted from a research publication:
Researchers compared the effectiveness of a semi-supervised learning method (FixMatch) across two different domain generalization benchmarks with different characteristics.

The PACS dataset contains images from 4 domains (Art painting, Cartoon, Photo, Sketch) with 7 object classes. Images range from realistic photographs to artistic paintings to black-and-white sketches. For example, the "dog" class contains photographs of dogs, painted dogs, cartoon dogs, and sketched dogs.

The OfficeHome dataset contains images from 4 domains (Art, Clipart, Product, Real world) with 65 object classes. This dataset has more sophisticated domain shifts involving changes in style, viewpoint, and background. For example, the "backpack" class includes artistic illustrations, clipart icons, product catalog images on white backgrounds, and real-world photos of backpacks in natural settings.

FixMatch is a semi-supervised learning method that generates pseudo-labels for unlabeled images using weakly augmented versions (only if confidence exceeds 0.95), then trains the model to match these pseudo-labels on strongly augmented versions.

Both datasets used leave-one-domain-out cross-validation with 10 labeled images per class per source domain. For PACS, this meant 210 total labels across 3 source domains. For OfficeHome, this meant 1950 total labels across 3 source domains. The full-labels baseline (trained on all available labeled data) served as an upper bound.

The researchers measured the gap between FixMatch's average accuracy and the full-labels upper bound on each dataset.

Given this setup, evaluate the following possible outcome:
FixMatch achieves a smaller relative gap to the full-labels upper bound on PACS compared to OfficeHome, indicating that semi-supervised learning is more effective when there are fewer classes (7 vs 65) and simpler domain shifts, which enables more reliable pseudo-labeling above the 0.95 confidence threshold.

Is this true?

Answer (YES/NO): YES